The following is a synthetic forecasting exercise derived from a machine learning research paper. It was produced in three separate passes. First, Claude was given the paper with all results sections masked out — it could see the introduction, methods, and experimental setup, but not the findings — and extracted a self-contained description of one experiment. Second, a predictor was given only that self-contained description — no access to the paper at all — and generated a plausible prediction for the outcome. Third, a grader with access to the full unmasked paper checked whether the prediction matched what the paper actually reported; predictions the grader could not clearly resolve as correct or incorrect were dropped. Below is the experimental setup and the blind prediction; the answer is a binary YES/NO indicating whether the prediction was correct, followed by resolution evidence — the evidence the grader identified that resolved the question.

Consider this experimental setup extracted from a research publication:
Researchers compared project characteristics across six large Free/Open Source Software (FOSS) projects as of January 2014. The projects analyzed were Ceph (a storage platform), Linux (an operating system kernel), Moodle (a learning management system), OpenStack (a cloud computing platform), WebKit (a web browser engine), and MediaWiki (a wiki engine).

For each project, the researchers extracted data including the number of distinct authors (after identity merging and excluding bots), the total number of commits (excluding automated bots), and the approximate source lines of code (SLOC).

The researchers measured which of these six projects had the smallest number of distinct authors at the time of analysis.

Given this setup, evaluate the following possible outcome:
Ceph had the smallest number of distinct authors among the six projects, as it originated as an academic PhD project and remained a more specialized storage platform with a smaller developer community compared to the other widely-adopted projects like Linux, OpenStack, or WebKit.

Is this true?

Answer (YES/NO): YES